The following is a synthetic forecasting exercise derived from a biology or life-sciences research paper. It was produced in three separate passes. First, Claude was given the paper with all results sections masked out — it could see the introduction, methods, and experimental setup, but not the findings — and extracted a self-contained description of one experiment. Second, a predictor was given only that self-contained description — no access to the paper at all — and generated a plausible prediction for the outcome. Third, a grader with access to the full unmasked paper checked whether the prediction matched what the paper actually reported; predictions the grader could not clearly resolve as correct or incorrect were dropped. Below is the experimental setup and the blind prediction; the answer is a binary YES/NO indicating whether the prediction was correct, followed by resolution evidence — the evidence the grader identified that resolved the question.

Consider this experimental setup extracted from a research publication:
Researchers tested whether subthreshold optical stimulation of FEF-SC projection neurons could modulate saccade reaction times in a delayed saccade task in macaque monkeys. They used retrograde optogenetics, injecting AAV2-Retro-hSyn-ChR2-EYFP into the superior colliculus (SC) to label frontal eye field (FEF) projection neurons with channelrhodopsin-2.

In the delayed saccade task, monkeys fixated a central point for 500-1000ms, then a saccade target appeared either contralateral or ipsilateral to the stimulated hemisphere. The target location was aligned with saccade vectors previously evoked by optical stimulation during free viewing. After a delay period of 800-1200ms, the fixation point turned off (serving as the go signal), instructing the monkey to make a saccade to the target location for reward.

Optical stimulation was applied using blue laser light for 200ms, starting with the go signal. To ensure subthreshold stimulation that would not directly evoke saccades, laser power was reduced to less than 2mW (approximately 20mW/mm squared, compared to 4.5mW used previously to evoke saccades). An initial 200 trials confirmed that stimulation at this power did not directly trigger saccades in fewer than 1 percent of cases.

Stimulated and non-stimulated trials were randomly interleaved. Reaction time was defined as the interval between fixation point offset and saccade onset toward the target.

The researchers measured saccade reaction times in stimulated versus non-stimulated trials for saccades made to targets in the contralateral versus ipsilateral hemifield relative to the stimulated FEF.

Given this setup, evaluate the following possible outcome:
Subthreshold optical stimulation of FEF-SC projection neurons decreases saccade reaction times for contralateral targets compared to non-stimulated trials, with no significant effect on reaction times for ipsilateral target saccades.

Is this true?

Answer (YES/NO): NO